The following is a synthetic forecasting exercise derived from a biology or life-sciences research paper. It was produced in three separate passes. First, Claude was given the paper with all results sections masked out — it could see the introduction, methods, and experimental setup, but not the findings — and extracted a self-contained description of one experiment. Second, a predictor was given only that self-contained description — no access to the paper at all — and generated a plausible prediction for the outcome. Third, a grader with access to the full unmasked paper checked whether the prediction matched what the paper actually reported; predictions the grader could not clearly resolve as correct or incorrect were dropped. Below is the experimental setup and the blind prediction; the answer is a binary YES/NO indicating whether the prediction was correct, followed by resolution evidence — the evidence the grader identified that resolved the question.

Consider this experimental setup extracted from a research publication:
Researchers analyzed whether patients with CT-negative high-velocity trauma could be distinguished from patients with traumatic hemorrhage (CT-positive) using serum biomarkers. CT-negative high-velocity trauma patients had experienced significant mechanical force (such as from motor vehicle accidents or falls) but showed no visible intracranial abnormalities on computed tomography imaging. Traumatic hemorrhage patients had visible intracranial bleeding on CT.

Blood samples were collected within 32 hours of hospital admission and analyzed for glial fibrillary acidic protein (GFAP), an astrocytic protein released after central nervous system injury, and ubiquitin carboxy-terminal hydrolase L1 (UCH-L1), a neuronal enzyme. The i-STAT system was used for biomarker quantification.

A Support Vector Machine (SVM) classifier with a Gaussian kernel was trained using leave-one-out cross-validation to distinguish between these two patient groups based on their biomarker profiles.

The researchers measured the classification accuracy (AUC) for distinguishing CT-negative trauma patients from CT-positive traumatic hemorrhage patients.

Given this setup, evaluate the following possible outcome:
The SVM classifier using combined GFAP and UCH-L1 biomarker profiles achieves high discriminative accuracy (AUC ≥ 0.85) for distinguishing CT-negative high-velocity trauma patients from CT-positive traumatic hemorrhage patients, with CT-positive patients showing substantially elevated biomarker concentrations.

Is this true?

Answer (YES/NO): NO